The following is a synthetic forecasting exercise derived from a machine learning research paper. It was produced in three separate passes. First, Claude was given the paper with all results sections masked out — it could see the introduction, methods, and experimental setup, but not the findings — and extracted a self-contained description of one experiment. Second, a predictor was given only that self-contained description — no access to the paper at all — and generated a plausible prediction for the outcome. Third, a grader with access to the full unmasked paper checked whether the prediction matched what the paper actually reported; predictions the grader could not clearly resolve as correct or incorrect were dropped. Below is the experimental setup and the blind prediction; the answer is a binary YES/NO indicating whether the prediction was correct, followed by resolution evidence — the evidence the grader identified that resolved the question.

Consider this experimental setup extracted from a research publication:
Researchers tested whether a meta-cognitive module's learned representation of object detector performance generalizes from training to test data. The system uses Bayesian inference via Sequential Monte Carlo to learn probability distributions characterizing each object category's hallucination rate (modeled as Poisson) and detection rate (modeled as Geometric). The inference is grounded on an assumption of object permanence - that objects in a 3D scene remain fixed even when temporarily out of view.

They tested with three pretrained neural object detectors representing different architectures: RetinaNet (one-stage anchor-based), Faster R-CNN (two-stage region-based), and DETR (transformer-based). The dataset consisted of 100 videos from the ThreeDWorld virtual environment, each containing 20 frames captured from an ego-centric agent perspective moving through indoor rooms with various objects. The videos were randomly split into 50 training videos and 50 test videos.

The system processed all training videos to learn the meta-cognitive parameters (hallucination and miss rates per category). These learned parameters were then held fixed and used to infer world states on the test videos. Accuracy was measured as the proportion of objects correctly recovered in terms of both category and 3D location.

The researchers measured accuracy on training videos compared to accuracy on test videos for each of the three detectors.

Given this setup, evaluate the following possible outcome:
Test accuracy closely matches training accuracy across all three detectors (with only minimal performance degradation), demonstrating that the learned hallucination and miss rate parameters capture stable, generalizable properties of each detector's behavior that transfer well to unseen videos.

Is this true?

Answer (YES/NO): YES